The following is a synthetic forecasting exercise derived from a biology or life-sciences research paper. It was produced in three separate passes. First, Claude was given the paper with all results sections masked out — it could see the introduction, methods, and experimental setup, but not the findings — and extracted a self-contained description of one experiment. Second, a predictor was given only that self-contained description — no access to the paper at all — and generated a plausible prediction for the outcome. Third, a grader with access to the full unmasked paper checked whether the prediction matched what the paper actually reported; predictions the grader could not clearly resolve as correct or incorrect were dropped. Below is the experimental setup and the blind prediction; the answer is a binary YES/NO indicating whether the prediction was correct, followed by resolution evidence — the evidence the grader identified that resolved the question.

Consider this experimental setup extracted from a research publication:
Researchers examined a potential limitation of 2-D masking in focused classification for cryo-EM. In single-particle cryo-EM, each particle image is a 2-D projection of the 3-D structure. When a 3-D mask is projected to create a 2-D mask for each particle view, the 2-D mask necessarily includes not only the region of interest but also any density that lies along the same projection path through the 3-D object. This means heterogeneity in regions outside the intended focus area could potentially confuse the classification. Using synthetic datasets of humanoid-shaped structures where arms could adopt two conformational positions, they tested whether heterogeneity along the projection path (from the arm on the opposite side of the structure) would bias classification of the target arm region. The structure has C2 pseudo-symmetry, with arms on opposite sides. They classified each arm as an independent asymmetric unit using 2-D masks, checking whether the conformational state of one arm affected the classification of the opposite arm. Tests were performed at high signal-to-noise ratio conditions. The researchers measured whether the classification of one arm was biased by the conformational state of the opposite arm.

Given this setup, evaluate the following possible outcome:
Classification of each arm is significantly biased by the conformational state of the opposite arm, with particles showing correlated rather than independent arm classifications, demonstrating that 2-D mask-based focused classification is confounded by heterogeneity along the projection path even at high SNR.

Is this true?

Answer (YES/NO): NO